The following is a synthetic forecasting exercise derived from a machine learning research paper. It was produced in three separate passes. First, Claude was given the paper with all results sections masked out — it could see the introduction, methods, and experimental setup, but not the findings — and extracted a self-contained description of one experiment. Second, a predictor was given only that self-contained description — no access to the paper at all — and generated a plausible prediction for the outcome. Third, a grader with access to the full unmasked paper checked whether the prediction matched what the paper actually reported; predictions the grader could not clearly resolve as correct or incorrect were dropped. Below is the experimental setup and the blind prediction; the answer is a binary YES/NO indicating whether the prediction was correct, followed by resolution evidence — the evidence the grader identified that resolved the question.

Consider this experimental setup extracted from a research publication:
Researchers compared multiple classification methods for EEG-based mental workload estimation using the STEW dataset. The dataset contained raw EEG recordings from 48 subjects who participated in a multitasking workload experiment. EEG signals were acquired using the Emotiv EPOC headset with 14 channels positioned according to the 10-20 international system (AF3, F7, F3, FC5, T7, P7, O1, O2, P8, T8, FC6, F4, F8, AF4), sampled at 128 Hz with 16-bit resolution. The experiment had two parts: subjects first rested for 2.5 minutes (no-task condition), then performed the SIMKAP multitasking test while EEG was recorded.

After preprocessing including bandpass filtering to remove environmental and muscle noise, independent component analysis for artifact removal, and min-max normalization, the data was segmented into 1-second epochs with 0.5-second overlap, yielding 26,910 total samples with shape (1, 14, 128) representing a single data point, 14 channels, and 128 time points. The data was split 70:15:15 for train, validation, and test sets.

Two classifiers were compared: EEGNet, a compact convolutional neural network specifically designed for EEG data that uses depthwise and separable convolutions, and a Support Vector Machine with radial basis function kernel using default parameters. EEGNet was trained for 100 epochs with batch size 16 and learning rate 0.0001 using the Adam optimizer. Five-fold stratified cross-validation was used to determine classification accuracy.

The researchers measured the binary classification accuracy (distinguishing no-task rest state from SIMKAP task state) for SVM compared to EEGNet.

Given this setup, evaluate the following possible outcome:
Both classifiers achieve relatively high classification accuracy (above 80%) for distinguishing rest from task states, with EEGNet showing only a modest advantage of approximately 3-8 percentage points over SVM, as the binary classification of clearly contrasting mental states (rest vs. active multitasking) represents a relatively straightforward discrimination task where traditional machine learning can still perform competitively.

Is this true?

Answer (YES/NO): NO